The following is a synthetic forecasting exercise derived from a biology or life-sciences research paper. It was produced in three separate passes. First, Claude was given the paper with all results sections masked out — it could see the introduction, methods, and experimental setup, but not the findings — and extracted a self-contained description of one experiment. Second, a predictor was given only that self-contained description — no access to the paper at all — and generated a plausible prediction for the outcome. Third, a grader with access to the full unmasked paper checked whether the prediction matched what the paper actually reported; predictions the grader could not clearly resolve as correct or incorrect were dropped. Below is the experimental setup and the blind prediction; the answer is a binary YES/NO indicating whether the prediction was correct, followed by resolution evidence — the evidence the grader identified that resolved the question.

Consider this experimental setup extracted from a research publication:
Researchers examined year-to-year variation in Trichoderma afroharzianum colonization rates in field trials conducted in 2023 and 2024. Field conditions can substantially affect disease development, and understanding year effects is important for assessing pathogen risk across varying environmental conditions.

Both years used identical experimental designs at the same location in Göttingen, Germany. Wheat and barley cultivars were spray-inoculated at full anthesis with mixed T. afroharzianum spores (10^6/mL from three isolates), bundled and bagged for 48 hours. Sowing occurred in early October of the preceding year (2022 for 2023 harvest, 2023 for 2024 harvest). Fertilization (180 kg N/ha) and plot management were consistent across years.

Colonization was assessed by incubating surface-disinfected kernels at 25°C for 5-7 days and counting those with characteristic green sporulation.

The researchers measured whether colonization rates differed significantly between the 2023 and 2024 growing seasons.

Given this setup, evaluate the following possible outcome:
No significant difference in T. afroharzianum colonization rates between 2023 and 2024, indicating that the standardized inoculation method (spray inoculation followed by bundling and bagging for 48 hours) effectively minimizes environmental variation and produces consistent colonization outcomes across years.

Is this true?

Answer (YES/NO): YES